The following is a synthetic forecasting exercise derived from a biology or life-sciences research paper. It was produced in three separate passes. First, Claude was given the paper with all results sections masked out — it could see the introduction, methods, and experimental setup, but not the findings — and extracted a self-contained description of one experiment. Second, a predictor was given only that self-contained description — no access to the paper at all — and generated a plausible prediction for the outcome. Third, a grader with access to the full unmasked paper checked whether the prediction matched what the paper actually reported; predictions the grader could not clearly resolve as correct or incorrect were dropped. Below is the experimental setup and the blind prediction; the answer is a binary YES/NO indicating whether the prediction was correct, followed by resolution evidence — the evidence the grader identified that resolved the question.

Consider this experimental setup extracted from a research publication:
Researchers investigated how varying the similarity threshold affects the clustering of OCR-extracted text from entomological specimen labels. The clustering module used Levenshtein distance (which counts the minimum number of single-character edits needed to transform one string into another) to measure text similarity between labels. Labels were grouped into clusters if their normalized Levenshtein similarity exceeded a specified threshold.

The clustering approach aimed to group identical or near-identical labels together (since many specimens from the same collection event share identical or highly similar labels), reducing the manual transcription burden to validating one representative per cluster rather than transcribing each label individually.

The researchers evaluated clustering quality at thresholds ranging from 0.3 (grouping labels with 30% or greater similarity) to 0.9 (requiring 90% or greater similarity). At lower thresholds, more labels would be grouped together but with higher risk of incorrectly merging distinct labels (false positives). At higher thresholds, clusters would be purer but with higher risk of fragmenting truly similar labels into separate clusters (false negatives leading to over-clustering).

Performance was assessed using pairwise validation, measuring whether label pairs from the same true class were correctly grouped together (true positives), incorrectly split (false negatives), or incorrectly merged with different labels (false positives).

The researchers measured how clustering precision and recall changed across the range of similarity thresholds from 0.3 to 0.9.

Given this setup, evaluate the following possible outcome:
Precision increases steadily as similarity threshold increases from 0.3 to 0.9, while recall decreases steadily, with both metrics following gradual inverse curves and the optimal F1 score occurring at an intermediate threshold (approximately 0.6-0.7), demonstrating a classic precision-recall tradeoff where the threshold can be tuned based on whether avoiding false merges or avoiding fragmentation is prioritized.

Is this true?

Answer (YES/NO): NO